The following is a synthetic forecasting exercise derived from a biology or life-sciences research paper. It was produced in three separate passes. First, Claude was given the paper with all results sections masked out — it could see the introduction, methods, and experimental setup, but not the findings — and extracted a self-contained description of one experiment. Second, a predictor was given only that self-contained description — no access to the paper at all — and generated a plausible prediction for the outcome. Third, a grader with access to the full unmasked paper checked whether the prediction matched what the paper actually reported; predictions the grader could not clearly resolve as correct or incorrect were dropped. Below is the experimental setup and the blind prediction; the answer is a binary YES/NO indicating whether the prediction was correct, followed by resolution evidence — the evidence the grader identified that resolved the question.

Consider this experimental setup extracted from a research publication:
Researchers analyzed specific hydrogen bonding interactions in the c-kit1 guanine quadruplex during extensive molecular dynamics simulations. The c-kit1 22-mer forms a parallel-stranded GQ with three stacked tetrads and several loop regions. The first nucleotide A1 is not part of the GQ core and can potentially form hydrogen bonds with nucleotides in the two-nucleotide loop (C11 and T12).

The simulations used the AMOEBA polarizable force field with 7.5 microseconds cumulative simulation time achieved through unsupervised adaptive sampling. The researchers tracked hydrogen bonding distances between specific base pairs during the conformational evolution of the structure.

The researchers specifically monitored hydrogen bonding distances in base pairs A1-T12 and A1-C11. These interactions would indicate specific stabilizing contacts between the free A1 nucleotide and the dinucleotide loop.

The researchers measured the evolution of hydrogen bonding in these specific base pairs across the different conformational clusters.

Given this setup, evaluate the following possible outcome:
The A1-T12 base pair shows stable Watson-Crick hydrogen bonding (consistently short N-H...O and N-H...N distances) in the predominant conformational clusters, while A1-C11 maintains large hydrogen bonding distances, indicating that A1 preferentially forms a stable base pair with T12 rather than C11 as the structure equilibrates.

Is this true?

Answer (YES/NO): NO